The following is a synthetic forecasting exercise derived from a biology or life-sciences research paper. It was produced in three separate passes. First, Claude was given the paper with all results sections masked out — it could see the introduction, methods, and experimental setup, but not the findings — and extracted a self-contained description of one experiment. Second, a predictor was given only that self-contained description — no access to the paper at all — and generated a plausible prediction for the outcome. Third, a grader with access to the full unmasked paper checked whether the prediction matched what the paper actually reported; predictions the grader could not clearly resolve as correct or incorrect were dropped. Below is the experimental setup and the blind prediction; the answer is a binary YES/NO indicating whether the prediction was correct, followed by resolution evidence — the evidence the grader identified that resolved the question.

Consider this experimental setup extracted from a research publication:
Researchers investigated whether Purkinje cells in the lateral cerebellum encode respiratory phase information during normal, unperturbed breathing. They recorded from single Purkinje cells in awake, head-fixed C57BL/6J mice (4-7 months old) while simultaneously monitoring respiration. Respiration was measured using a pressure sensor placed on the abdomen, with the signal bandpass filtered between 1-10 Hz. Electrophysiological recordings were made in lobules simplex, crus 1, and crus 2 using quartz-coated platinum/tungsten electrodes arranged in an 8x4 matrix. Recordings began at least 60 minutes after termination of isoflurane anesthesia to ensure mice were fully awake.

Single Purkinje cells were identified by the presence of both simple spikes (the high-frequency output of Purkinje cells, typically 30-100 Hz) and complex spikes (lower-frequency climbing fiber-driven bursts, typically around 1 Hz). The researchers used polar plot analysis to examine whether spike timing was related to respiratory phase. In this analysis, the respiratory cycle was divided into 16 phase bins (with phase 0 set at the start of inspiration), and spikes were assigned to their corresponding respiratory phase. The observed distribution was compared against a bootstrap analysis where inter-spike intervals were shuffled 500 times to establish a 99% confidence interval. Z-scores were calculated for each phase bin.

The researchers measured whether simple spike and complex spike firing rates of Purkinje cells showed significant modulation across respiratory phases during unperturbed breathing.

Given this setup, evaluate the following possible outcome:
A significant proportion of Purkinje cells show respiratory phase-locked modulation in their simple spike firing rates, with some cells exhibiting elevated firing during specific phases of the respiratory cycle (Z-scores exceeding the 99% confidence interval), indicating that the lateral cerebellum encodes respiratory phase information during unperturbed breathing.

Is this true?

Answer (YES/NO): YES